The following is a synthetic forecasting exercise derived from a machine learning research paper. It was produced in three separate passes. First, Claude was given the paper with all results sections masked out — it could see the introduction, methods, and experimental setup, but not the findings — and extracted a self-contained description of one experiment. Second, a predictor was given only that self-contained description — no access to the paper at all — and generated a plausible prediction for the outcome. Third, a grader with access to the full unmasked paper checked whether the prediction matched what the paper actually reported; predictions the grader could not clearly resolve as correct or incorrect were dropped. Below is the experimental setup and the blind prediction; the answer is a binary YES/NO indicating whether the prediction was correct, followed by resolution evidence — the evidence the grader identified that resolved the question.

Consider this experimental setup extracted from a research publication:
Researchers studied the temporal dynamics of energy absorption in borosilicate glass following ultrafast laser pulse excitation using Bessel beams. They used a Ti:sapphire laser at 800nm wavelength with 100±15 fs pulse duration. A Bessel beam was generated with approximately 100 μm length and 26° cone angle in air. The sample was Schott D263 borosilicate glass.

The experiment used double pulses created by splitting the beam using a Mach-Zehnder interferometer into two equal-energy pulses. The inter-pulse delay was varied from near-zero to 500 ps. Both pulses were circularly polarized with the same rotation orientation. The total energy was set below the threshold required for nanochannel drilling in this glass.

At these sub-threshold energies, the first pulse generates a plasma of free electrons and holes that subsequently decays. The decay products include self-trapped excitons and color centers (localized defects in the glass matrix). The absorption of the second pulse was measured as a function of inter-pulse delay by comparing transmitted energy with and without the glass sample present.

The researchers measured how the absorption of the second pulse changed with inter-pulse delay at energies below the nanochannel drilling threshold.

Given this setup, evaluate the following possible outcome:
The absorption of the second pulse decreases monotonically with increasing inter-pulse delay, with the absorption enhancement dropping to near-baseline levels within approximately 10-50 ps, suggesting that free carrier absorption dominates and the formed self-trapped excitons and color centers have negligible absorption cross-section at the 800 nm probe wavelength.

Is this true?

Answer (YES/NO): NO